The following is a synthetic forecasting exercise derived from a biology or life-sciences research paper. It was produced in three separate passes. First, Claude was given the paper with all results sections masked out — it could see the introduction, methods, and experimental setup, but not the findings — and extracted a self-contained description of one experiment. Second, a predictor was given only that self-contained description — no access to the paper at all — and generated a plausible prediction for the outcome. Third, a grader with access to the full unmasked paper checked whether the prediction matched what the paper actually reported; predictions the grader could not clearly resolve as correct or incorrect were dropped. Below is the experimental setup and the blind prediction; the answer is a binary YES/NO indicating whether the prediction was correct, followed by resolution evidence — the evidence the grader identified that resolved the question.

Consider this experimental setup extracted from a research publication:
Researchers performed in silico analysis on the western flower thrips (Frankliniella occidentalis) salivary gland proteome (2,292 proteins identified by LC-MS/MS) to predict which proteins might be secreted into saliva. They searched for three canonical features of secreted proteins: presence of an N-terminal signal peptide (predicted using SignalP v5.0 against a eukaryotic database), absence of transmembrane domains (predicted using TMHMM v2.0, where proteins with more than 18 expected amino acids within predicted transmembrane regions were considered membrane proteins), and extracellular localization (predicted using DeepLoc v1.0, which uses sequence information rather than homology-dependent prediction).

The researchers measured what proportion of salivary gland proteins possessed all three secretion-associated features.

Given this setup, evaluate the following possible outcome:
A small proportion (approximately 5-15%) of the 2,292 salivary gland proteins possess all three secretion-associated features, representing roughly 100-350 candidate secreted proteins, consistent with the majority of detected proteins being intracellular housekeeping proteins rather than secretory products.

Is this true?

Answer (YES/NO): YES